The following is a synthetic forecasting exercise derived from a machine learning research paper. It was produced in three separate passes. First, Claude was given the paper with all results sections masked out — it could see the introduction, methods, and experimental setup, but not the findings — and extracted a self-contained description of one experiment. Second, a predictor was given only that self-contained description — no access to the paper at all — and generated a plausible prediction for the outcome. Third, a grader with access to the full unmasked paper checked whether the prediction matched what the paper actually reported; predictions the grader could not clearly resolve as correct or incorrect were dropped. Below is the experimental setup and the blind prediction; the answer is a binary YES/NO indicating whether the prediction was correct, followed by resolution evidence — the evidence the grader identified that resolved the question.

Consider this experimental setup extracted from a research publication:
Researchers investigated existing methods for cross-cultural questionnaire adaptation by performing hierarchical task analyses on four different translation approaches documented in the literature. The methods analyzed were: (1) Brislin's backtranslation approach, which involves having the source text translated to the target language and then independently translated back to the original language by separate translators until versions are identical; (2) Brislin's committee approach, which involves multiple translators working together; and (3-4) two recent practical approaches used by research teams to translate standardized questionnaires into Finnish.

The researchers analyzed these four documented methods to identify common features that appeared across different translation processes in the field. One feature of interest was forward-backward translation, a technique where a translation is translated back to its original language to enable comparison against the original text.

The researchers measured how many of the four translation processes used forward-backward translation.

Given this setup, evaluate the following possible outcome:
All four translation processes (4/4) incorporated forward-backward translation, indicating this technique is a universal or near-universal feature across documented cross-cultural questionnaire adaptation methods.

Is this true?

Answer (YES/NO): NO